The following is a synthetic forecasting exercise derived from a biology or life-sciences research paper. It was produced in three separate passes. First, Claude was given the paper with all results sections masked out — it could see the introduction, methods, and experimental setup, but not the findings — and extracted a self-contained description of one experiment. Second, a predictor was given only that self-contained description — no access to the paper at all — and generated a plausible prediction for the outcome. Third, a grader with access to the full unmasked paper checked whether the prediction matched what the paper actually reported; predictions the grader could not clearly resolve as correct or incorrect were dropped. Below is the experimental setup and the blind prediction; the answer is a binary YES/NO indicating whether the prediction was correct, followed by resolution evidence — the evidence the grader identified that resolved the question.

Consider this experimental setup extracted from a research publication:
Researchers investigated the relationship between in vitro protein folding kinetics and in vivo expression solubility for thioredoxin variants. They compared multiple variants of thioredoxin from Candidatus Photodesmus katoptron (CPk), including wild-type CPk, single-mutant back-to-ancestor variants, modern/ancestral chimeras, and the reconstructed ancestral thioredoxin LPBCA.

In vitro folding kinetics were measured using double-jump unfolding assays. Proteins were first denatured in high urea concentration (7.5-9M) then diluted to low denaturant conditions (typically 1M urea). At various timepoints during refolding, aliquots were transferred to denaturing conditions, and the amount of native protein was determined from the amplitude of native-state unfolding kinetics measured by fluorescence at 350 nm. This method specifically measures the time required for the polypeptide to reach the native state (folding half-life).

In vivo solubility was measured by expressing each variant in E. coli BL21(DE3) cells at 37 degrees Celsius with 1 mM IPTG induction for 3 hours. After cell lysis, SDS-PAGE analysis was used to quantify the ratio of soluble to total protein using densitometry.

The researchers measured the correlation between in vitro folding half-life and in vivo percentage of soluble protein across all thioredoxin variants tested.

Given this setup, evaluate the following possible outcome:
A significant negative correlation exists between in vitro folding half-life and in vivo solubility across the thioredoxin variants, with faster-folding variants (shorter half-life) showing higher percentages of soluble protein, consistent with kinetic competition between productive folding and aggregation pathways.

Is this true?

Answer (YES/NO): YES